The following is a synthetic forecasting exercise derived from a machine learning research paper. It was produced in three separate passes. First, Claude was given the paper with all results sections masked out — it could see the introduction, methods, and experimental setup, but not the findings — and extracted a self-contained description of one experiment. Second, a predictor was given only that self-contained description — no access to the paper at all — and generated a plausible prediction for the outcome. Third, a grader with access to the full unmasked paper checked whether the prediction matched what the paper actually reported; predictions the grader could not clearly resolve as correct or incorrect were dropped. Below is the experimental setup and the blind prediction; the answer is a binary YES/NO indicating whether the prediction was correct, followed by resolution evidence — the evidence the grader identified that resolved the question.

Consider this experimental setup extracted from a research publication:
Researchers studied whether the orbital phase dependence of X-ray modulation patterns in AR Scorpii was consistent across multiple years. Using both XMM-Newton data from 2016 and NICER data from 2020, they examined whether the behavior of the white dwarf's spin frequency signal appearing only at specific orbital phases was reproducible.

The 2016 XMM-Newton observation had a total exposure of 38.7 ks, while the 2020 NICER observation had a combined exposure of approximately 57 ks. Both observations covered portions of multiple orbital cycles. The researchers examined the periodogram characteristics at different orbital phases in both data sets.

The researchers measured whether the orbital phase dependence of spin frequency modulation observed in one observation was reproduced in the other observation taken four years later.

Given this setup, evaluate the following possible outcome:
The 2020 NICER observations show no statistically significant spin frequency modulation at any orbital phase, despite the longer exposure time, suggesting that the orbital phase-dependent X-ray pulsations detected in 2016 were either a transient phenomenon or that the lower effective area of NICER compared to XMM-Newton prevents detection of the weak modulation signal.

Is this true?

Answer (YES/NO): NO